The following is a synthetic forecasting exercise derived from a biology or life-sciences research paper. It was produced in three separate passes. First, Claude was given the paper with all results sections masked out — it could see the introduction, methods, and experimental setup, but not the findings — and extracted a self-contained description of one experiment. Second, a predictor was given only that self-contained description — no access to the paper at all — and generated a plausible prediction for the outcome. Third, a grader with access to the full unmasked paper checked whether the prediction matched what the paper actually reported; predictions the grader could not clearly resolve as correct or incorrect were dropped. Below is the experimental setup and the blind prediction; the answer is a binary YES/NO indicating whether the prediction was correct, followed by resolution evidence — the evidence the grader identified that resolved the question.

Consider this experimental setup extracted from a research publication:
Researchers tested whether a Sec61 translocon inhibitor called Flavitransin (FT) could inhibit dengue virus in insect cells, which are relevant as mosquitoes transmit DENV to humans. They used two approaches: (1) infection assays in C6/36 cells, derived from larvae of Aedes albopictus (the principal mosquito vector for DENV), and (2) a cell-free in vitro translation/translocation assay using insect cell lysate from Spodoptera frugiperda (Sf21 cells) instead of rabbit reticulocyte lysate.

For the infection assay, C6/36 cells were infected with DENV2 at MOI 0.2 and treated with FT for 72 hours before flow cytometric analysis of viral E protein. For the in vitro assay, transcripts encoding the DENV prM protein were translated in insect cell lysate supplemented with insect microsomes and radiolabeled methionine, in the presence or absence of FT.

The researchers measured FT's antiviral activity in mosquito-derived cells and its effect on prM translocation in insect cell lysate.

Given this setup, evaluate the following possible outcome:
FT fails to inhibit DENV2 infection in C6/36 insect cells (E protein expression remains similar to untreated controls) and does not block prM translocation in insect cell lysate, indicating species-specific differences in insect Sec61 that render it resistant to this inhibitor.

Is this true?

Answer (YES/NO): NO